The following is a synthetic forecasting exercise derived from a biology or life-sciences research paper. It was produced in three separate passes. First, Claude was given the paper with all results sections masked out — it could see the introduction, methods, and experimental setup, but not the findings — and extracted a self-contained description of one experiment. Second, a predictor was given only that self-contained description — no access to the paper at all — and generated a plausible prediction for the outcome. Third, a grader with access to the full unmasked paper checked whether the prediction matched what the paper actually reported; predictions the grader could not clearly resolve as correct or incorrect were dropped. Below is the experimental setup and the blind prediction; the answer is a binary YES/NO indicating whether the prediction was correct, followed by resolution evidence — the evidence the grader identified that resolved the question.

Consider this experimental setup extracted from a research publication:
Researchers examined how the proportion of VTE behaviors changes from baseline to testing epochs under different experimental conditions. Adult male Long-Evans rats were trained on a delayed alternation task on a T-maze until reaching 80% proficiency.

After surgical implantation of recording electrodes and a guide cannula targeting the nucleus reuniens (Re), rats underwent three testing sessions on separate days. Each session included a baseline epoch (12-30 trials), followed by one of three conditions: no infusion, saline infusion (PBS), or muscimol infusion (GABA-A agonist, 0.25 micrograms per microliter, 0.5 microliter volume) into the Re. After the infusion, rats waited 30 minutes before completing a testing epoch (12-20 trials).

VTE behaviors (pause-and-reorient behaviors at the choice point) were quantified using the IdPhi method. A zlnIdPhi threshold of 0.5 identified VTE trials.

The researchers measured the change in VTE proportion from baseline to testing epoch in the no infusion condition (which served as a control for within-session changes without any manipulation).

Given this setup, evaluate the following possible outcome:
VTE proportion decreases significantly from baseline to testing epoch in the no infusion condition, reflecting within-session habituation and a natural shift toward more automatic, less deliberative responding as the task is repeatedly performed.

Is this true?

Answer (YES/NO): NO